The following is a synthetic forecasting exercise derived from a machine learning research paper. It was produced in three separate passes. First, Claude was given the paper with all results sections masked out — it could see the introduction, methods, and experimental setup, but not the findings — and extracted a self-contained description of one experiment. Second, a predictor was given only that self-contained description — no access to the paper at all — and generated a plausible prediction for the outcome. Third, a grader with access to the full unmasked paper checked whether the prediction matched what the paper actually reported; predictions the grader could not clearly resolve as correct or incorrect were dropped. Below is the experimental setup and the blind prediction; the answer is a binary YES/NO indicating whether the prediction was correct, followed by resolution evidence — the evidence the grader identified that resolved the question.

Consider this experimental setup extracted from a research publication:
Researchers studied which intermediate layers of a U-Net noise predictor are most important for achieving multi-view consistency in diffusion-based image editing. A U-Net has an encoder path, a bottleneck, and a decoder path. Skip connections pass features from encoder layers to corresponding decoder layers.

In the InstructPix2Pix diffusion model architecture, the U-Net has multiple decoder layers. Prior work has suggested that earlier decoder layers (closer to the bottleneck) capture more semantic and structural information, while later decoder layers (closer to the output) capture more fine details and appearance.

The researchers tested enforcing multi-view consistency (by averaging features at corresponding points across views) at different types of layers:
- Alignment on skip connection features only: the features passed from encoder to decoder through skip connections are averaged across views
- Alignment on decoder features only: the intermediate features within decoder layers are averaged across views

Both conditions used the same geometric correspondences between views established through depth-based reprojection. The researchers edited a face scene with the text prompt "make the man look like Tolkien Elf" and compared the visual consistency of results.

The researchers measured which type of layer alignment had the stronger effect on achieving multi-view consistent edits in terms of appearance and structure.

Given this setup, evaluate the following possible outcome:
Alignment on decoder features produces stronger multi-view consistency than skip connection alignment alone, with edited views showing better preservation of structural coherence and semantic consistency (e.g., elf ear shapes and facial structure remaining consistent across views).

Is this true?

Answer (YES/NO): YES